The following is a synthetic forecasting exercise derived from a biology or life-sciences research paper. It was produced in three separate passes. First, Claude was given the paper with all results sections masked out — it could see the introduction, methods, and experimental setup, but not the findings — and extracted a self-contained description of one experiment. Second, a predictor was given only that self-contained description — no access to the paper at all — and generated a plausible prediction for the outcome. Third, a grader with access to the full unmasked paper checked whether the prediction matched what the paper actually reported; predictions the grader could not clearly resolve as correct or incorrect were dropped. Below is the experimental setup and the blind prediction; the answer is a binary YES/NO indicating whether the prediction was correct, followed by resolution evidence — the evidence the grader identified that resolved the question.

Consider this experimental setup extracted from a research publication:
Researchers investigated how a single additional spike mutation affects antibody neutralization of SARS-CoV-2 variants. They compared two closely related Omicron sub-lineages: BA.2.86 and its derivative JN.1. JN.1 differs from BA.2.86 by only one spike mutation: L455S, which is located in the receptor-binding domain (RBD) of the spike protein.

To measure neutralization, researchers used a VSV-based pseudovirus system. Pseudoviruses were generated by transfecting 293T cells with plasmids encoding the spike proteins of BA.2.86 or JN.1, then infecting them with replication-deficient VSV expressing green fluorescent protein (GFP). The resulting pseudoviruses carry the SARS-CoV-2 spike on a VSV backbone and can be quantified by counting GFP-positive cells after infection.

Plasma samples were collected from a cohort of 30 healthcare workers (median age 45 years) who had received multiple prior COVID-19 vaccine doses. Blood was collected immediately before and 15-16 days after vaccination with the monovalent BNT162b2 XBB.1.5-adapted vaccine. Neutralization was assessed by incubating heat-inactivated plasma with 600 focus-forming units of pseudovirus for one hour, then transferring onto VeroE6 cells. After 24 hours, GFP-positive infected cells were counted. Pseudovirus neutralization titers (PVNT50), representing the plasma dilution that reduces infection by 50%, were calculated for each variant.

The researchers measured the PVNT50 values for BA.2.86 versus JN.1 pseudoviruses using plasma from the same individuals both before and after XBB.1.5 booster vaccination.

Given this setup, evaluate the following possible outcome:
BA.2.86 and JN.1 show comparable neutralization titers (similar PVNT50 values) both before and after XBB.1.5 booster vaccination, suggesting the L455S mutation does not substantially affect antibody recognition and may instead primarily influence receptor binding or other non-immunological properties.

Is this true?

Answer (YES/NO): NO